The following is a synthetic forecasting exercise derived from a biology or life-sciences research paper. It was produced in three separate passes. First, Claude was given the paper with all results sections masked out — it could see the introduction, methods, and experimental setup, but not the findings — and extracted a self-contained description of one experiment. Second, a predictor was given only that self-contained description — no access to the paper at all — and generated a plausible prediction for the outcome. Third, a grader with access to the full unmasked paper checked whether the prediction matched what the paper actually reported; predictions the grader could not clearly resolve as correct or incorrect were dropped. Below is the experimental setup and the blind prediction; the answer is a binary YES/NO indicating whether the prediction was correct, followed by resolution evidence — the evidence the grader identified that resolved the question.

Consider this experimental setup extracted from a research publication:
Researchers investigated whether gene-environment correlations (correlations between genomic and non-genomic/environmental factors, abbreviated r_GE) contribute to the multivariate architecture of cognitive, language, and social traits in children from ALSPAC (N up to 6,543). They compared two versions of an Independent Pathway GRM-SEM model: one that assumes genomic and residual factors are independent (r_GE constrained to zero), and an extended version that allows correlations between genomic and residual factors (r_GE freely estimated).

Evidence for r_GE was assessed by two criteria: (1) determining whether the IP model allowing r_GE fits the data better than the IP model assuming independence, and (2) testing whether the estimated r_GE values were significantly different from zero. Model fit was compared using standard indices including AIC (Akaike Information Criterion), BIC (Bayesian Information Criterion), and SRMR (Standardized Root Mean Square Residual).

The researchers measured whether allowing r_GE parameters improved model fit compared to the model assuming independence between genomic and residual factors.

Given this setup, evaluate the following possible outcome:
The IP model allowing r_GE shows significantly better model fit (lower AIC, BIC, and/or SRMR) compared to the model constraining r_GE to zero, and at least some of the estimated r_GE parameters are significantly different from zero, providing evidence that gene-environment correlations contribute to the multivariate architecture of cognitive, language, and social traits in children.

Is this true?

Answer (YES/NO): YES